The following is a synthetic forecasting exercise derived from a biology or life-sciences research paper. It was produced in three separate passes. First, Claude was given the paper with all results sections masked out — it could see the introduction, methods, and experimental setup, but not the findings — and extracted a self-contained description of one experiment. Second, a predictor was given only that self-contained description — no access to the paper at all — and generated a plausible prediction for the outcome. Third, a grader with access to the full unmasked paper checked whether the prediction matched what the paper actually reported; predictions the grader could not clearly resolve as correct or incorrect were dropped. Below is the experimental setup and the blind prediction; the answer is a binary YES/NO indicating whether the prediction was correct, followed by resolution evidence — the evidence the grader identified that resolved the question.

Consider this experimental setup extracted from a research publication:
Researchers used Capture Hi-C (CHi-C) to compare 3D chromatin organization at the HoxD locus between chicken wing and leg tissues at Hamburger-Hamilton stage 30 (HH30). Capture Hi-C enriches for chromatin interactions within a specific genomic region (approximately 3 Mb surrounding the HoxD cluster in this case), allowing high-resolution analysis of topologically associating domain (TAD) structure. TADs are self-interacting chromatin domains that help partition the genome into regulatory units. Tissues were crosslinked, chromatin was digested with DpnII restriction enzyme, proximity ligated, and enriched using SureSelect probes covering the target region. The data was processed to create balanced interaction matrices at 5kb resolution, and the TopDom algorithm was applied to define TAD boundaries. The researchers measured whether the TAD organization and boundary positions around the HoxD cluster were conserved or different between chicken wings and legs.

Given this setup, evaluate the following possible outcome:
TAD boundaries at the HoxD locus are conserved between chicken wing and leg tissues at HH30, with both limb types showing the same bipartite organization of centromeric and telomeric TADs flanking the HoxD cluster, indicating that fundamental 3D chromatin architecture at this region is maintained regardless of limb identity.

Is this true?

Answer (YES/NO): YES